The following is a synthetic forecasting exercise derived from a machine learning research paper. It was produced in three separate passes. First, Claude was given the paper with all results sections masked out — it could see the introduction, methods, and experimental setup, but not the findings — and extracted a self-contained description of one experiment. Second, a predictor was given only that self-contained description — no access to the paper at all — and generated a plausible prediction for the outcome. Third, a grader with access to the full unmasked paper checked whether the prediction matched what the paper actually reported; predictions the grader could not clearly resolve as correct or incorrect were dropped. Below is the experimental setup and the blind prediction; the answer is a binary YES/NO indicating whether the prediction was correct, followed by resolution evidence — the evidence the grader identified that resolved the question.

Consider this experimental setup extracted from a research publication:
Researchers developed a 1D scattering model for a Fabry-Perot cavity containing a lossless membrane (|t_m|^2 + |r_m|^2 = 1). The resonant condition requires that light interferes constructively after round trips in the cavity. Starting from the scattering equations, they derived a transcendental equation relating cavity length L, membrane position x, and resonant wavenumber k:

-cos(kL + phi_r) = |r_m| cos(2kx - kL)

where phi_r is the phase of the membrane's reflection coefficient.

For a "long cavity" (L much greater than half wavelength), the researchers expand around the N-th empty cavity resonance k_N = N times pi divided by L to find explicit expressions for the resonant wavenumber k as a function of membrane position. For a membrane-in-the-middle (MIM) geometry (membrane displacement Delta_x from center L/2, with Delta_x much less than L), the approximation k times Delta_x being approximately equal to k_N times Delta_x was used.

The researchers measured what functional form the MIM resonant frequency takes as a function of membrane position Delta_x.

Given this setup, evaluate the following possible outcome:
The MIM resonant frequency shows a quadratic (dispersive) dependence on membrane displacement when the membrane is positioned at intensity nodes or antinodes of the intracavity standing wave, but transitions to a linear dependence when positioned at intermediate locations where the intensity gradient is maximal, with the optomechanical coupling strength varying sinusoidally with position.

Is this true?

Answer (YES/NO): NO